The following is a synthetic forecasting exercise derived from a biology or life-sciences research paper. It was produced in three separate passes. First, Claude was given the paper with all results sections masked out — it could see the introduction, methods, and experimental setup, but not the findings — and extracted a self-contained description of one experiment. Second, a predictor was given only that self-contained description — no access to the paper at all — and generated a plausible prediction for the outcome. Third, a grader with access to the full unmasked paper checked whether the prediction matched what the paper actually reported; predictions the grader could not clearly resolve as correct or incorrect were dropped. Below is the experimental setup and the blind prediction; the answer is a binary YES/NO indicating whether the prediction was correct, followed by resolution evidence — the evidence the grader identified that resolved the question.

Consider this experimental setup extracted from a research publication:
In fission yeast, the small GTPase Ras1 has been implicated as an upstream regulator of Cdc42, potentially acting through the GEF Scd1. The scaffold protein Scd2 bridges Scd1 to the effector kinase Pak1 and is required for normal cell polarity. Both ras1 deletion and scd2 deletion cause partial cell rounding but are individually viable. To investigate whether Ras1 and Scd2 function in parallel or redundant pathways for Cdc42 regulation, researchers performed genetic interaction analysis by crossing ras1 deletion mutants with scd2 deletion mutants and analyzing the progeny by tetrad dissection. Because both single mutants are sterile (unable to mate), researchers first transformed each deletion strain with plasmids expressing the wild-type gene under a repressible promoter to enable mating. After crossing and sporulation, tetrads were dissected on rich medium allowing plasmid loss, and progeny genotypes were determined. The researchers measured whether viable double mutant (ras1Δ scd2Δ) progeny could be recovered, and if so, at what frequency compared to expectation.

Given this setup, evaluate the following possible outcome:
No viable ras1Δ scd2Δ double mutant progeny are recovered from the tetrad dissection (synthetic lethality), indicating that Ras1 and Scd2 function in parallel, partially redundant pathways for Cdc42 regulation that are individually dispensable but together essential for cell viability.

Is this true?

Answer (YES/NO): NO